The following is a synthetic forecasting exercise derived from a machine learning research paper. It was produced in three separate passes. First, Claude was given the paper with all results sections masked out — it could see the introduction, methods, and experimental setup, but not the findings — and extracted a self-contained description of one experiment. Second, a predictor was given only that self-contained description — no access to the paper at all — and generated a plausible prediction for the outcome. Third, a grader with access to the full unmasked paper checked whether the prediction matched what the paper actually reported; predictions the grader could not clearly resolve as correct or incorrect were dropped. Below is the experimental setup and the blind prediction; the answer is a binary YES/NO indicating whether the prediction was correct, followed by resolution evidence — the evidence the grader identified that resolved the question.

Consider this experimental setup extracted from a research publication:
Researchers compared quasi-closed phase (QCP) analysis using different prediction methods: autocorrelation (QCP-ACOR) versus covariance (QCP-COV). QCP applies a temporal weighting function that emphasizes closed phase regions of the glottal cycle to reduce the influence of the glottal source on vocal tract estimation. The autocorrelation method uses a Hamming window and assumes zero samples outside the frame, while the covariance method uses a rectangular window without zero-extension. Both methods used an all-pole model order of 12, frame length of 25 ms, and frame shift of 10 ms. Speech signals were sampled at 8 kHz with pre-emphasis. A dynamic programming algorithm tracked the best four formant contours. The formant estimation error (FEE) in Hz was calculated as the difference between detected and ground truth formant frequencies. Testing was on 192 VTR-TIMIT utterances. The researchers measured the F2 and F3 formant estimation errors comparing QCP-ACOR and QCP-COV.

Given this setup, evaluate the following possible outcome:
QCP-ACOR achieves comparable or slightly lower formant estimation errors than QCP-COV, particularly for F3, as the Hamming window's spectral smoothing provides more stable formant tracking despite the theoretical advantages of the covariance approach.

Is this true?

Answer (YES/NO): NO